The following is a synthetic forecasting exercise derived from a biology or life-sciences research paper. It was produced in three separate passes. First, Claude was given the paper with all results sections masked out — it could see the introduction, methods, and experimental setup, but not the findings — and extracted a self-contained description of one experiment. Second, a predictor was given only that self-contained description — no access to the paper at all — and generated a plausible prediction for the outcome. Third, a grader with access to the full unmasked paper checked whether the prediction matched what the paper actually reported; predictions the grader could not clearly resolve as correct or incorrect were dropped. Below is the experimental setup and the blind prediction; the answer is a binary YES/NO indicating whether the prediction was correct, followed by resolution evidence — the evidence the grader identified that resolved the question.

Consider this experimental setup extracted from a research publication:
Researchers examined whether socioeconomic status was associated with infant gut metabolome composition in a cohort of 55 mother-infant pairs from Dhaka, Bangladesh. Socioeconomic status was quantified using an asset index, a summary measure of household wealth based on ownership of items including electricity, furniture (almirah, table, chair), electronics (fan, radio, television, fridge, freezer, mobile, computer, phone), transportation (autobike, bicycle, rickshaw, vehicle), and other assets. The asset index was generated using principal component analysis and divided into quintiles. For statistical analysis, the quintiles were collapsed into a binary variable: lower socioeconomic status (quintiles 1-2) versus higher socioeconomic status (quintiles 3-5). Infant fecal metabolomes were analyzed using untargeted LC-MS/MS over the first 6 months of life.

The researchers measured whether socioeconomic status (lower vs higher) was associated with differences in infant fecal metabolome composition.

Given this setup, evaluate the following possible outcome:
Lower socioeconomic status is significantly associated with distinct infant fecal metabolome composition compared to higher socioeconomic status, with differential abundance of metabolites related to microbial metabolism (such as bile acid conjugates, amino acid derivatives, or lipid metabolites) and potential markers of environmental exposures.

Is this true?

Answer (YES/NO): YES